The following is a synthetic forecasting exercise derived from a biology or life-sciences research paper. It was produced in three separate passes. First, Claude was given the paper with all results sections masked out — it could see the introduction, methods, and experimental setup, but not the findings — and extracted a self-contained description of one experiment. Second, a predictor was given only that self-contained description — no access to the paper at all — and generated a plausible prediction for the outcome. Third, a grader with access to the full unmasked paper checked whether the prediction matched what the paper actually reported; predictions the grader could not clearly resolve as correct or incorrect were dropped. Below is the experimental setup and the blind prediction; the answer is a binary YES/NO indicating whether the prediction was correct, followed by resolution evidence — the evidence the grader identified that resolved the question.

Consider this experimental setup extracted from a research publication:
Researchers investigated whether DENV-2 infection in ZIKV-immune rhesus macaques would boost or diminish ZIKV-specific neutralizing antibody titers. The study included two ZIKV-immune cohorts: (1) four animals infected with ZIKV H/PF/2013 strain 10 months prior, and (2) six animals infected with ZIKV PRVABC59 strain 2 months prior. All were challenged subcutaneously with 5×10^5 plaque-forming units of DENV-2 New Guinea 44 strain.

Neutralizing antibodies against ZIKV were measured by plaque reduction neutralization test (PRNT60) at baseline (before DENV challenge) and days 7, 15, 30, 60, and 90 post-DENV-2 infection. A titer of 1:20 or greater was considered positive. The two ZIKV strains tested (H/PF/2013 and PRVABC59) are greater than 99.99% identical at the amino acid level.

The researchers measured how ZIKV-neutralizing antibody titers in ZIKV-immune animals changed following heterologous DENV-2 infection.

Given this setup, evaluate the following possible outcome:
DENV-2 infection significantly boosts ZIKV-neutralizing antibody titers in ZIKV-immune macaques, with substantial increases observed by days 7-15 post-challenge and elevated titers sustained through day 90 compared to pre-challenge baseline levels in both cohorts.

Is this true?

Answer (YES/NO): NO